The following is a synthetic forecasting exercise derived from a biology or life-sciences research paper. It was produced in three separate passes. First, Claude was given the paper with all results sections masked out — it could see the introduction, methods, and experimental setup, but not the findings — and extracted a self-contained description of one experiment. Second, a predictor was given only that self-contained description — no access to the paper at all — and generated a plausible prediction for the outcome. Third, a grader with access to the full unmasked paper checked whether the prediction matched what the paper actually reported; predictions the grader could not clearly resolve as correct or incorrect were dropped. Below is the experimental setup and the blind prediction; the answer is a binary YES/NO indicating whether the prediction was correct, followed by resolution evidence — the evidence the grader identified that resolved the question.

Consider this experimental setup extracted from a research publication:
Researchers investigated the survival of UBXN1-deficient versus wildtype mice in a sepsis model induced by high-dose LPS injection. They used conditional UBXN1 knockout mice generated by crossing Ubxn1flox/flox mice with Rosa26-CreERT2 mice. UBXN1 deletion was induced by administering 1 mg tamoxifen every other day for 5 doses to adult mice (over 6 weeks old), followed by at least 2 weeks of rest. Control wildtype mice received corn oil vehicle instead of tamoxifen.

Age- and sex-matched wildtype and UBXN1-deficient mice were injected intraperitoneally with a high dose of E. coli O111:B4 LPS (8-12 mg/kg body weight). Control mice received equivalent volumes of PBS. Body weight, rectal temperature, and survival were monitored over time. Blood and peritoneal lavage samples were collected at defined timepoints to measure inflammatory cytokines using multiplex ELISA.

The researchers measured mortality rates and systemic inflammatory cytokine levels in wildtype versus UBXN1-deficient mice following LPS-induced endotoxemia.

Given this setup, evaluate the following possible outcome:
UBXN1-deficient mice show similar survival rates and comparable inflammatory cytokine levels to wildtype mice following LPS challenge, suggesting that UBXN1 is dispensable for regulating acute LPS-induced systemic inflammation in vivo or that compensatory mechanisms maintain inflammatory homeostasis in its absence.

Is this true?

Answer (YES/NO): NO